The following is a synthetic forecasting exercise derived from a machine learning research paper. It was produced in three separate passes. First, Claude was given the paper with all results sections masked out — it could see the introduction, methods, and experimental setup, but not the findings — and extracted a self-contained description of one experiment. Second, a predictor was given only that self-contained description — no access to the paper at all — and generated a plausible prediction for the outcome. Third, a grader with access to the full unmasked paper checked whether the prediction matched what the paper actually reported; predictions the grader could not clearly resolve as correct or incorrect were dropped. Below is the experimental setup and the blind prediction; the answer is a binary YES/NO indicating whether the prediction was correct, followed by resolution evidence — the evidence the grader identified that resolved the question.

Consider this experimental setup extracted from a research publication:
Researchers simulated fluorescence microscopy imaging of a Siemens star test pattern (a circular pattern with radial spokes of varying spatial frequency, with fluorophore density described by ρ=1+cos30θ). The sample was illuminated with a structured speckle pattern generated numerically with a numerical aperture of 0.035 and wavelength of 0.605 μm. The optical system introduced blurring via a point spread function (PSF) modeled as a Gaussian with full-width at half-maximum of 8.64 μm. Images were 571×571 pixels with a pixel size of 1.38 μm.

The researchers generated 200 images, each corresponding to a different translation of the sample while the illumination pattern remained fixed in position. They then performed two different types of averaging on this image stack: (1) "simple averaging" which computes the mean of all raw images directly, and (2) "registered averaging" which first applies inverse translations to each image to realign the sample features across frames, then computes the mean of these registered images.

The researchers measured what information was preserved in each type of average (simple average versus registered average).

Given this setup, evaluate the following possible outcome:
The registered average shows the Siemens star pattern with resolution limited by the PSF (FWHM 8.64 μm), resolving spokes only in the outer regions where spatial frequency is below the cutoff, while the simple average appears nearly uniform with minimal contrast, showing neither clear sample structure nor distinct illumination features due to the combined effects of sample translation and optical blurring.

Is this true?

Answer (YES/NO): NO